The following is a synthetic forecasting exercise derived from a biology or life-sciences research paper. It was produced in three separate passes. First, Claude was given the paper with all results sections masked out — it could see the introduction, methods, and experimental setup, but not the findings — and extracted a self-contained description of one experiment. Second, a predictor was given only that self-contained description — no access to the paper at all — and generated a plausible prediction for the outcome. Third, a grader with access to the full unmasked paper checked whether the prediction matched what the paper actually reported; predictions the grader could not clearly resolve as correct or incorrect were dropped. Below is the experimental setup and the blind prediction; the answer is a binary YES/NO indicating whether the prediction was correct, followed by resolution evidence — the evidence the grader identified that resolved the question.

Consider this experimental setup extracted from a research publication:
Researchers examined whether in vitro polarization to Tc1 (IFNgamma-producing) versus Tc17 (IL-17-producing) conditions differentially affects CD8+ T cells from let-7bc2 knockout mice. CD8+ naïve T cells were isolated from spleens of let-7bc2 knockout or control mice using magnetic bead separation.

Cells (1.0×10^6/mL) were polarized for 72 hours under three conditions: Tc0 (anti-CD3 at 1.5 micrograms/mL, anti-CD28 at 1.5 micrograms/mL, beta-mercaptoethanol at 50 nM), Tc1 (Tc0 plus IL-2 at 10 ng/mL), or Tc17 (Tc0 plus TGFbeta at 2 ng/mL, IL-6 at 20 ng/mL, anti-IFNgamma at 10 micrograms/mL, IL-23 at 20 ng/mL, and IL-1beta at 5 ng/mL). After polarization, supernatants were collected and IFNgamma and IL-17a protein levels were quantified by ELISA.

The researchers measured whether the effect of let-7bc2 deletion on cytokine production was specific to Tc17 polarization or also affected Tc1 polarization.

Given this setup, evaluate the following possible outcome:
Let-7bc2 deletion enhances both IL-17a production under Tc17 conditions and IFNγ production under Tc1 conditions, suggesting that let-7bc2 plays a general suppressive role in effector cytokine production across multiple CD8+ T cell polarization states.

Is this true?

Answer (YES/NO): NO